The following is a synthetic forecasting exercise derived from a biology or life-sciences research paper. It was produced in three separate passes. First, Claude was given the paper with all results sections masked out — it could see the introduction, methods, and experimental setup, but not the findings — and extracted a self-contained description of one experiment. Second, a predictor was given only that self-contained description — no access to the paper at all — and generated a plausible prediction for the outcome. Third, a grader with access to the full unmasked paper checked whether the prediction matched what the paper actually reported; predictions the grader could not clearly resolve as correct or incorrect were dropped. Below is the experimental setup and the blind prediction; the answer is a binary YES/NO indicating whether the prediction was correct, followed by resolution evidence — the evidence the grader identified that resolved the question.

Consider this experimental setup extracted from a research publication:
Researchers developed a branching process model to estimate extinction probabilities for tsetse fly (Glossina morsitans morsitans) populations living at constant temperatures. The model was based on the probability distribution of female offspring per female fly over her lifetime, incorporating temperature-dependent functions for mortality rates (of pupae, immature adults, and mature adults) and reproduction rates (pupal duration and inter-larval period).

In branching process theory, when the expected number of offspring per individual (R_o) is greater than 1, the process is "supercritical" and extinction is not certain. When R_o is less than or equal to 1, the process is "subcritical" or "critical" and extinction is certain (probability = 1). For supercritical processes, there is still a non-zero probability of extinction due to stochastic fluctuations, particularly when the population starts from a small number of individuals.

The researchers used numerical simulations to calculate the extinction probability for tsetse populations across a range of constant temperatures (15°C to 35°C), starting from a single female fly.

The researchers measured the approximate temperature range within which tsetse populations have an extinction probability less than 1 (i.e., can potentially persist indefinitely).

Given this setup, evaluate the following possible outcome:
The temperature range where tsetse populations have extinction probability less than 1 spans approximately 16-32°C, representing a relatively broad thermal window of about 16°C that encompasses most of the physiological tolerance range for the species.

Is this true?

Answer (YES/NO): YES